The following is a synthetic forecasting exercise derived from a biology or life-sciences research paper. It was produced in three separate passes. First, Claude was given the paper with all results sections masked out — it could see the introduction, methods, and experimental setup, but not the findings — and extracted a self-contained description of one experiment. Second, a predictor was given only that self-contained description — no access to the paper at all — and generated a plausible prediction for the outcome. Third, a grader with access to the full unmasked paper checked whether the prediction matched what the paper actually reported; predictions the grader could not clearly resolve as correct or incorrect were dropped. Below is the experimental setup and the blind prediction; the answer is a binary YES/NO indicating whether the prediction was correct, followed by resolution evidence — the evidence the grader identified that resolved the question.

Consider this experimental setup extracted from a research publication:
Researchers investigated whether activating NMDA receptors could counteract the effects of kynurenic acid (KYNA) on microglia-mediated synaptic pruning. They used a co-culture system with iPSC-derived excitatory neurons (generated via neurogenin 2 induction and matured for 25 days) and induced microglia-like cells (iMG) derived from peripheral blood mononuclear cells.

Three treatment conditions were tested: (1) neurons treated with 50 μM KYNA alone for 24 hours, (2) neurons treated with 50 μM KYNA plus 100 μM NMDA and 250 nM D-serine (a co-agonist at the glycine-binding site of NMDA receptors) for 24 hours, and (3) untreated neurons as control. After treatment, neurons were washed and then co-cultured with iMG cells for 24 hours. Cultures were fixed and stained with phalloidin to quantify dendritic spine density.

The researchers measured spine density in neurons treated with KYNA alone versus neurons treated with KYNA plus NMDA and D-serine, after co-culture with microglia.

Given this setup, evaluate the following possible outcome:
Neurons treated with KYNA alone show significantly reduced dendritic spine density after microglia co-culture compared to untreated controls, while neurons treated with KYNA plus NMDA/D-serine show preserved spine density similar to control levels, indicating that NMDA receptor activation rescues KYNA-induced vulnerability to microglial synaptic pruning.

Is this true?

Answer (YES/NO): YES